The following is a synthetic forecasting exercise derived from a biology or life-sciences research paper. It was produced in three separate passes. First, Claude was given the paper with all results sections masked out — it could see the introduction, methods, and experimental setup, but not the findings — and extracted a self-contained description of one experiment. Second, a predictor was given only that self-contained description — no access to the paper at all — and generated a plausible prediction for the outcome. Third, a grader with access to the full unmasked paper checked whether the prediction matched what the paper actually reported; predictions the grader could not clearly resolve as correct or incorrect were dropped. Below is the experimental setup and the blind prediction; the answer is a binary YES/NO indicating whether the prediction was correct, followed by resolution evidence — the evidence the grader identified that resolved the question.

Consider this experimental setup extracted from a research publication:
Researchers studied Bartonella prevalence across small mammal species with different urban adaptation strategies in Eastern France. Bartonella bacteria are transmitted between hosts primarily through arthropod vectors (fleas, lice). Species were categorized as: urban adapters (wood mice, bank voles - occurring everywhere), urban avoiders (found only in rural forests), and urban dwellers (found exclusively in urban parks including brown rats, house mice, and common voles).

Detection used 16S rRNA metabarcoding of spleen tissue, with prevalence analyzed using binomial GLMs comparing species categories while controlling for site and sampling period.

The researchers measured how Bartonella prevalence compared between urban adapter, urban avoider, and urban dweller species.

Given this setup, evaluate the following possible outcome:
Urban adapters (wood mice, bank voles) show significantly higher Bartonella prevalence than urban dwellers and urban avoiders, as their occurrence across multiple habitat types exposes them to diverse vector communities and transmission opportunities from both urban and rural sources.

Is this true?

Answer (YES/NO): NO